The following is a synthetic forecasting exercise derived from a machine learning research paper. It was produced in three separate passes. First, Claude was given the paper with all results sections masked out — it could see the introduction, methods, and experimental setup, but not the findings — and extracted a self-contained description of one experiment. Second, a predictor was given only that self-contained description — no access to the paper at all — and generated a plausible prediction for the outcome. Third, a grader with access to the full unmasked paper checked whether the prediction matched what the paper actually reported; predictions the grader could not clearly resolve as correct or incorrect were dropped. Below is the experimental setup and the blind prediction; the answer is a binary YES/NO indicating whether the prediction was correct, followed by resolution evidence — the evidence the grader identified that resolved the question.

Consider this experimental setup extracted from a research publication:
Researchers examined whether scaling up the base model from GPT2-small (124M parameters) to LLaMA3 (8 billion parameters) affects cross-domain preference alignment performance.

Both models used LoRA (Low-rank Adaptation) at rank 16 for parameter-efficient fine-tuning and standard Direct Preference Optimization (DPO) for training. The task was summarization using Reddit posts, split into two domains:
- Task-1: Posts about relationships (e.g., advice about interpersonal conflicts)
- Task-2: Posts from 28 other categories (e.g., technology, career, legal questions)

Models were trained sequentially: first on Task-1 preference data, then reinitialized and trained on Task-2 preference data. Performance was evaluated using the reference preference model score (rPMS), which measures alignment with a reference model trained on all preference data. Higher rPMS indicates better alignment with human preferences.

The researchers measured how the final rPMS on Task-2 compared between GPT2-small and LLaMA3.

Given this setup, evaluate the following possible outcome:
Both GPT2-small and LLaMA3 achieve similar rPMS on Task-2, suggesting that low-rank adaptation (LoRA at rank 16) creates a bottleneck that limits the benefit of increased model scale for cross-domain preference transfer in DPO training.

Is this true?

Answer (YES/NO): NO